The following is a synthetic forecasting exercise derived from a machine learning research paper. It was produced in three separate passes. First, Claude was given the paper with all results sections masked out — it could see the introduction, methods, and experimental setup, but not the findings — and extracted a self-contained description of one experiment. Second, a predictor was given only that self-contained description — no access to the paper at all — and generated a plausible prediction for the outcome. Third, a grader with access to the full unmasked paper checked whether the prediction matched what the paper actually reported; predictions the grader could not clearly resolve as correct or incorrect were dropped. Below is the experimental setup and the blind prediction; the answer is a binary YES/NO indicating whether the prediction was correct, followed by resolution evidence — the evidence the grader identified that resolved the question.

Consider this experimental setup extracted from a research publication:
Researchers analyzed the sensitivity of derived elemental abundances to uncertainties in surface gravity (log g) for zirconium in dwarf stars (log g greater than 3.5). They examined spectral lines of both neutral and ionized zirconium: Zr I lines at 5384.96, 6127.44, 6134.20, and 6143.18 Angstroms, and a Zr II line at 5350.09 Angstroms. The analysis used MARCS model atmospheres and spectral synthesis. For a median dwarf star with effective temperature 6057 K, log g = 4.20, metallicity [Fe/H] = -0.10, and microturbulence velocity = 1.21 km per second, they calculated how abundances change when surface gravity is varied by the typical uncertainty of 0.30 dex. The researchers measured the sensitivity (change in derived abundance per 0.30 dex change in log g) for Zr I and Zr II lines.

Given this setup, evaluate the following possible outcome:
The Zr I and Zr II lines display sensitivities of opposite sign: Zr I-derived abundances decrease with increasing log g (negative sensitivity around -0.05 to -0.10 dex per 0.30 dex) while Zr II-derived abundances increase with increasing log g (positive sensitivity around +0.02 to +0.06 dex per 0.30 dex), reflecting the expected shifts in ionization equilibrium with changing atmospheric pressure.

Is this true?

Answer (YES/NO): NO